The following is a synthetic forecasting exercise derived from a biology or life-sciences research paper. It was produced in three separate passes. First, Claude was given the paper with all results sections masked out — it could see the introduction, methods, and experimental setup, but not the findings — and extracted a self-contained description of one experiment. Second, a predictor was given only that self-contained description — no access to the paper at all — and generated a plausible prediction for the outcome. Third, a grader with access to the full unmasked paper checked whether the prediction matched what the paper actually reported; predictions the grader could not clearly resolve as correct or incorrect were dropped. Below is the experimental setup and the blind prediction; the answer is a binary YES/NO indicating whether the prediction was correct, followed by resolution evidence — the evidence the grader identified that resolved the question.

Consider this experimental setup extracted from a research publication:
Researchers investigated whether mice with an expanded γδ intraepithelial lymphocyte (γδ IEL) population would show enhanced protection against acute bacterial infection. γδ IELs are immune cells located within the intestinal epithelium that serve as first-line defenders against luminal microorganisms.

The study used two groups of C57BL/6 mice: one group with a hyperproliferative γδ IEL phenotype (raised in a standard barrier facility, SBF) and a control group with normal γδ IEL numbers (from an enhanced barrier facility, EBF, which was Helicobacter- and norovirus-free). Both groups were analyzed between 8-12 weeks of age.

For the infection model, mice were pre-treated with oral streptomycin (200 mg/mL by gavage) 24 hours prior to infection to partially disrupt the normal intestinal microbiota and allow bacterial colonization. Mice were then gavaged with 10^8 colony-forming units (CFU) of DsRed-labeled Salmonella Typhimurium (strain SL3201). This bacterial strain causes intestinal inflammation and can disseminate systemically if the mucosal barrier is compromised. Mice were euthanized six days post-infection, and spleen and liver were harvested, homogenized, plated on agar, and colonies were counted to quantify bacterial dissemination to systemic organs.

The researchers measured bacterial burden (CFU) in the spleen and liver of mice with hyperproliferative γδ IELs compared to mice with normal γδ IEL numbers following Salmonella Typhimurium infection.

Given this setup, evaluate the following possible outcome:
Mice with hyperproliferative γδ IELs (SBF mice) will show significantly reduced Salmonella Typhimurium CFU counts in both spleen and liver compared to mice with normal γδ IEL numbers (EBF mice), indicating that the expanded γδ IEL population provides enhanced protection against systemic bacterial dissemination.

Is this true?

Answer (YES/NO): YES